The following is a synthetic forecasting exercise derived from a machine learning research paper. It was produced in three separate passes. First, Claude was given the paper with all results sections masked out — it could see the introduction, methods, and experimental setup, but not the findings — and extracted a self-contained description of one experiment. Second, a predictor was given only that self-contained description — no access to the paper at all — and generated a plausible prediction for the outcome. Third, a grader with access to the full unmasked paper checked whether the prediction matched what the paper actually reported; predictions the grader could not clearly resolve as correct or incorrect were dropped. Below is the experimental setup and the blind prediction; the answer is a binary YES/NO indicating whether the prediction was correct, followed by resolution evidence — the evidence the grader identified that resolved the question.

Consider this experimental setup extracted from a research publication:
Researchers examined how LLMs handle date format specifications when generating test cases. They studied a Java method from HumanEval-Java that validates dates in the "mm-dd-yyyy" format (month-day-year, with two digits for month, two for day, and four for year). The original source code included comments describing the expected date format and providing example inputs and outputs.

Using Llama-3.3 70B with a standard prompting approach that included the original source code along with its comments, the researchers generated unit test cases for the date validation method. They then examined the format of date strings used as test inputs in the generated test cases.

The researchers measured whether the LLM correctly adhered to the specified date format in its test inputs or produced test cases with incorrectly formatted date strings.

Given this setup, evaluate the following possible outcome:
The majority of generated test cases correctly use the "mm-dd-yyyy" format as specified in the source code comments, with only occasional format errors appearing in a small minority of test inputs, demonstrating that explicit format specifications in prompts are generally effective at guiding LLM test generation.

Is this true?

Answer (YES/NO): NO